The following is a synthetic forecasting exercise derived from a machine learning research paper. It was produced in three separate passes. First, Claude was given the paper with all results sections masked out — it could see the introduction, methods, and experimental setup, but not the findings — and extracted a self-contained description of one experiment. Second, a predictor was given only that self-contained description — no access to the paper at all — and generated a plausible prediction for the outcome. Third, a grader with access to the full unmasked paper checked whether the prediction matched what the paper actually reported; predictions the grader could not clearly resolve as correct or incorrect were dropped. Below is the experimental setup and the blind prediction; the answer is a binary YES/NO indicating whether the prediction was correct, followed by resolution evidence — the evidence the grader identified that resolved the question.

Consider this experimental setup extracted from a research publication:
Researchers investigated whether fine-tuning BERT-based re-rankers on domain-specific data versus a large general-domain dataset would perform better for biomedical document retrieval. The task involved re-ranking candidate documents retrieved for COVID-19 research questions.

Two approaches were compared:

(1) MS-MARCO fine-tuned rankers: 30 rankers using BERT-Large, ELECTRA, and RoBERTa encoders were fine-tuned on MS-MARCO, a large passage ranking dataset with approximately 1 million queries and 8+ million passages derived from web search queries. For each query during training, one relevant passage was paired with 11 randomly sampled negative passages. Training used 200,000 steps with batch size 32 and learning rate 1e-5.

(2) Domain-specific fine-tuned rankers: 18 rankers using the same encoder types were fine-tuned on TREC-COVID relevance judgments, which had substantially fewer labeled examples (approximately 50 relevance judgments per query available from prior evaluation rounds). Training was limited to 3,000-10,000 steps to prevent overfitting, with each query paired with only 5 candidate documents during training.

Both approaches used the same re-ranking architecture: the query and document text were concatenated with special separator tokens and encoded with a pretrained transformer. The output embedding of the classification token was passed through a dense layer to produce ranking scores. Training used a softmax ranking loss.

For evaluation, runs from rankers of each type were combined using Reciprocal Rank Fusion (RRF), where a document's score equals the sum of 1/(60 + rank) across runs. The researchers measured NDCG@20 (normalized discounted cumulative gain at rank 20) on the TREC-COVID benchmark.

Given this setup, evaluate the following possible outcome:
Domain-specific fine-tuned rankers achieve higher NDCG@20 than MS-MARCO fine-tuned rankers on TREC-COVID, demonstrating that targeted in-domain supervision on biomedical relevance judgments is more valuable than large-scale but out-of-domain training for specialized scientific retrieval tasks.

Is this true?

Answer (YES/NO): YES